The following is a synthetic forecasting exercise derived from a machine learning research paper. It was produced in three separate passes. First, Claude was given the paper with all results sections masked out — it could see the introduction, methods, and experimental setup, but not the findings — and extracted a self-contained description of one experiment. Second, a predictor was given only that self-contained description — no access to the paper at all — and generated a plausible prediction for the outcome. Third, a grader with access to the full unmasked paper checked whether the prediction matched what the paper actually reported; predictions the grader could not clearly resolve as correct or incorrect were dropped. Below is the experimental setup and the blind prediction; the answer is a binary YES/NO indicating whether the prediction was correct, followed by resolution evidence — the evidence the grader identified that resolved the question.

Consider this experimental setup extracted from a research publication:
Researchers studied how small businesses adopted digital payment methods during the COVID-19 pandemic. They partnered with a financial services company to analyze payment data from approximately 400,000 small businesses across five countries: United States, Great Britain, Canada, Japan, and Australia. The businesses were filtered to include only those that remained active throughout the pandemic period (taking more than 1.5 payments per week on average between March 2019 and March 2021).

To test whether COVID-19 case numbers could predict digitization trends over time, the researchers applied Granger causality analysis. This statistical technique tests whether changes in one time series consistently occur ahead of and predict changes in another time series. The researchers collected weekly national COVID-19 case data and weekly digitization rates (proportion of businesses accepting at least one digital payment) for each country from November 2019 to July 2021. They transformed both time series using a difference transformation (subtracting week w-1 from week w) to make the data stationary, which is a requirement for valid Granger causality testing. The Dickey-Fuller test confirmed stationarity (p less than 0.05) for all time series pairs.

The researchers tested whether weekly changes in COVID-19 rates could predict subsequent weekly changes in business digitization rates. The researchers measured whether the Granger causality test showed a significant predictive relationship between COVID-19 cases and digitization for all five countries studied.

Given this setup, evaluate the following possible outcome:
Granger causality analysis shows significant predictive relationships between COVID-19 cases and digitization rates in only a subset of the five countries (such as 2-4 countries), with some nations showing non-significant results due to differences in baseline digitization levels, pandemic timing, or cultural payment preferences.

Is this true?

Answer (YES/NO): NO